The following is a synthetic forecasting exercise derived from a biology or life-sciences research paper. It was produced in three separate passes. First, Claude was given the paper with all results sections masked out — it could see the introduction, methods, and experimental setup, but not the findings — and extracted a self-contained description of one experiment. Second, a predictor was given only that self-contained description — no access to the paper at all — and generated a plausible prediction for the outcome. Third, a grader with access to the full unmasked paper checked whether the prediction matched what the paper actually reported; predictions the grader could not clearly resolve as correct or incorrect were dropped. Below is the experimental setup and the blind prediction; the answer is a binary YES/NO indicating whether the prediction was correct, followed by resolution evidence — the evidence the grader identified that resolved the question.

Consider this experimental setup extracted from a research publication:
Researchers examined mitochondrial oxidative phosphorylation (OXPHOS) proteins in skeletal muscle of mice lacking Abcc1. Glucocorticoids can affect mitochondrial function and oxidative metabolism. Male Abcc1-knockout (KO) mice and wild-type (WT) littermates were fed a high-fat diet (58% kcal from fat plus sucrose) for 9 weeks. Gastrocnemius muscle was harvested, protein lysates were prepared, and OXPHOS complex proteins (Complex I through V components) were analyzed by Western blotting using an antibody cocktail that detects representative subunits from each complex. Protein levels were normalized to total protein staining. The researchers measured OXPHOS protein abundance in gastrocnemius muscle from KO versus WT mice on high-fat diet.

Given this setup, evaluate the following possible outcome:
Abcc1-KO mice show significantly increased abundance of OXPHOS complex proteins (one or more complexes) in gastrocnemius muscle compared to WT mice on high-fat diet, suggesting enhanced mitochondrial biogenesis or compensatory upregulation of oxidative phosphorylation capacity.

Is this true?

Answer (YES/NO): NO